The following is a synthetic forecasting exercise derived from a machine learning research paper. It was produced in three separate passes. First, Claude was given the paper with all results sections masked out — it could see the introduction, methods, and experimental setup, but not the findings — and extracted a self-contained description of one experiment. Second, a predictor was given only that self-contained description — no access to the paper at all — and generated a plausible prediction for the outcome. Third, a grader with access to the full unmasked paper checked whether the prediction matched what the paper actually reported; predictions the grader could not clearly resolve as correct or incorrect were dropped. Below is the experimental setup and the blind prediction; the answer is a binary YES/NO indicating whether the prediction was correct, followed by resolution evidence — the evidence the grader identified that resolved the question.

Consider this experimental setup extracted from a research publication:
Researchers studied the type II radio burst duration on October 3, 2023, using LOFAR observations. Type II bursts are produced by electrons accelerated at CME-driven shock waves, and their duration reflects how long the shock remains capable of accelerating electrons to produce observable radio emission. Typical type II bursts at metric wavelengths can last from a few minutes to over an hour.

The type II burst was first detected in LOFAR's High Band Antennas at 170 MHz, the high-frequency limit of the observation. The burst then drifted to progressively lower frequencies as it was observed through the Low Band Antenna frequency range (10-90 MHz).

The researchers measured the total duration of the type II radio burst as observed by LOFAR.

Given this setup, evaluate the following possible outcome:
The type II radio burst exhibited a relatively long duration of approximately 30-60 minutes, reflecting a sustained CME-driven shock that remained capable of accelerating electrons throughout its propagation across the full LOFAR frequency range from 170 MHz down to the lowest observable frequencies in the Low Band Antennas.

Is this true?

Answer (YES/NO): YES